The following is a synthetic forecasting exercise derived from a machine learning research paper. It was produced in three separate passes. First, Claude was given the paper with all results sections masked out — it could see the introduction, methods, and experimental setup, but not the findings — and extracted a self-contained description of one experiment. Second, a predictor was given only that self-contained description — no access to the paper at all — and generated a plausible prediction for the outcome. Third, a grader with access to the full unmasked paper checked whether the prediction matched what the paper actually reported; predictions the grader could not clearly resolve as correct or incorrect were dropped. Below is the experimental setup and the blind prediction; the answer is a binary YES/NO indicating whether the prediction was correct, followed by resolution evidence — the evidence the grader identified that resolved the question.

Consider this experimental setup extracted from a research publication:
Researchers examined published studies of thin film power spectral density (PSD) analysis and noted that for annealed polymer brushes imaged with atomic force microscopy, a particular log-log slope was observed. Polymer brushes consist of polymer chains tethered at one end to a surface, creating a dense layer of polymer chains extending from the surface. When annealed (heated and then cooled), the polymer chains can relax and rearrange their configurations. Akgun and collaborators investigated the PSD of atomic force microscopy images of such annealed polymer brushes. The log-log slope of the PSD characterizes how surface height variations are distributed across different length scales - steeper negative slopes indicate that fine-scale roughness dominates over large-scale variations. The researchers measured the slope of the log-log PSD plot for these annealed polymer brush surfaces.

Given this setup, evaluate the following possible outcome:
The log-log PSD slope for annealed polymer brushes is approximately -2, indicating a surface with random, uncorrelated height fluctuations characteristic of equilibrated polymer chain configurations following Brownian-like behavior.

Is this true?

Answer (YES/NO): YES